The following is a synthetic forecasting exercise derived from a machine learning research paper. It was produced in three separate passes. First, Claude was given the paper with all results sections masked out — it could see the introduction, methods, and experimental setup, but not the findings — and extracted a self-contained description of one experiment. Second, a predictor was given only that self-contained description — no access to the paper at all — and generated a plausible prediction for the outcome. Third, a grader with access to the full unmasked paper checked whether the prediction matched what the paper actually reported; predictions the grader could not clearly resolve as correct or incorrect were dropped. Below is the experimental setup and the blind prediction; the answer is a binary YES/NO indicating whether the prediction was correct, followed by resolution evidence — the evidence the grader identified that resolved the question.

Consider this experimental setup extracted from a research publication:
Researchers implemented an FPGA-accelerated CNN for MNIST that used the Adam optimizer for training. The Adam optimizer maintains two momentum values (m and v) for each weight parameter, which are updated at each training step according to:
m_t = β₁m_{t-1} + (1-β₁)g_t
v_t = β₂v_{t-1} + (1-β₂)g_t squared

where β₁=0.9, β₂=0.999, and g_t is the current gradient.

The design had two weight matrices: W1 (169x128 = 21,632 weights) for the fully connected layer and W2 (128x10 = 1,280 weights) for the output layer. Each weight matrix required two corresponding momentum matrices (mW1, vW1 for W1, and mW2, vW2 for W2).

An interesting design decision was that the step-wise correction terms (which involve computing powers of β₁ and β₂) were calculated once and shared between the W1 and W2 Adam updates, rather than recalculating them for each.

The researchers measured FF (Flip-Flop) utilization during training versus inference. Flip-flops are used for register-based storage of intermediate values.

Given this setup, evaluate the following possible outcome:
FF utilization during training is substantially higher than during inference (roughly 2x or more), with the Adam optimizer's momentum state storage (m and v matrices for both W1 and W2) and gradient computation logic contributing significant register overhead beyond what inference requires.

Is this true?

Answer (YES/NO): YES